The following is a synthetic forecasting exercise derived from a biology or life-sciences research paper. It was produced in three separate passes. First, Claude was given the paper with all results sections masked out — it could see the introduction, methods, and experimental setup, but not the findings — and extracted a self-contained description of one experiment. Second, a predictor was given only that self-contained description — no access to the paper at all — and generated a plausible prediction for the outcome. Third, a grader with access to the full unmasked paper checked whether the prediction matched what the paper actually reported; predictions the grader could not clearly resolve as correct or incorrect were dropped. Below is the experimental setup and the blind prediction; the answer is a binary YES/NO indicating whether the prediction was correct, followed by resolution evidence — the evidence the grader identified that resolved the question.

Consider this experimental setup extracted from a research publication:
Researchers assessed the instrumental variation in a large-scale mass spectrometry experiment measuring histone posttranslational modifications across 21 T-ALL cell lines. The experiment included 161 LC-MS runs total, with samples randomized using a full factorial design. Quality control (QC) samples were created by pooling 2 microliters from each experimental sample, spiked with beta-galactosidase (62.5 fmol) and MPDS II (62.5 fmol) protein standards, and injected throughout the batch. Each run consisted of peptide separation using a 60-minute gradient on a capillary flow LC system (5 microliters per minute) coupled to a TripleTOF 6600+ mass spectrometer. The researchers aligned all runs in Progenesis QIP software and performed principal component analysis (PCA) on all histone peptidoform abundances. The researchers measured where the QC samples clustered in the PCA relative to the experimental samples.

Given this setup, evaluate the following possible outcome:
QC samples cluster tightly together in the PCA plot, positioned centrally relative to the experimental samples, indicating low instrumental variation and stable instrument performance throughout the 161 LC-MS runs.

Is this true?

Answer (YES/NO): YES